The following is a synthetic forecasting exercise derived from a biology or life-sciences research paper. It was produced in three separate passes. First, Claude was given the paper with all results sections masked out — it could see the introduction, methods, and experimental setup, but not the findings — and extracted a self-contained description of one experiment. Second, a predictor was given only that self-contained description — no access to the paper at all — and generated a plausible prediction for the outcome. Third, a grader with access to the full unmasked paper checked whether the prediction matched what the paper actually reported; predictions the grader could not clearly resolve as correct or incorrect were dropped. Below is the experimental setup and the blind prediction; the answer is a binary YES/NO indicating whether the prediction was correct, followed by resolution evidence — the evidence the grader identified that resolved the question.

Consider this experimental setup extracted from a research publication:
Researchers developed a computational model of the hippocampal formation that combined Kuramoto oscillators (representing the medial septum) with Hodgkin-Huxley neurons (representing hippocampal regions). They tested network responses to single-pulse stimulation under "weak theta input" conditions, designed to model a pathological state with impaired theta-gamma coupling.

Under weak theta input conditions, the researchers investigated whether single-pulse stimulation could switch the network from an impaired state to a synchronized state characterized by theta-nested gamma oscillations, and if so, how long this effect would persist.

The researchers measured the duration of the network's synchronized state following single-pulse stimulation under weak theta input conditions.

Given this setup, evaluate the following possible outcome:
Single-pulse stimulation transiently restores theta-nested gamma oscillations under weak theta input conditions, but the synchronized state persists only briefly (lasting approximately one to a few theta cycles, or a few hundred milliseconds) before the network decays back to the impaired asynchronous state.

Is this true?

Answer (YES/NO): YES